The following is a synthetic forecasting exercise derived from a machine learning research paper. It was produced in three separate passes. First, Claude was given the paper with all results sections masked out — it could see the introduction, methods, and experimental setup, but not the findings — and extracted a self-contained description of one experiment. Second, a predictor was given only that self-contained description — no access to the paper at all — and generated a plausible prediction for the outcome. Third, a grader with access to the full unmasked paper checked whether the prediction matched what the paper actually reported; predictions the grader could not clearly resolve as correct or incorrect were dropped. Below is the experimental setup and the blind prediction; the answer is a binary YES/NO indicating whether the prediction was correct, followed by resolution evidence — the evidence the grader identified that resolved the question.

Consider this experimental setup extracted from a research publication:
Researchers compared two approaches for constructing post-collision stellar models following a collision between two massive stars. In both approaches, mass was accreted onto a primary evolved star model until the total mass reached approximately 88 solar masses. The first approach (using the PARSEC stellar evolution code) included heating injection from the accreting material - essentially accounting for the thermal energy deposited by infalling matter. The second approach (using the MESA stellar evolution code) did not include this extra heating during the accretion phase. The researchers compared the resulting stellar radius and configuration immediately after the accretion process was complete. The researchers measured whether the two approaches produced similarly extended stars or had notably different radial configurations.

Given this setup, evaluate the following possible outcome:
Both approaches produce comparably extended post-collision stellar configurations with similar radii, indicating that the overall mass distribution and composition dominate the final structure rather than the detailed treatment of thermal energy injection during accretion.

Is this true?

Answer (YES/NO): NO